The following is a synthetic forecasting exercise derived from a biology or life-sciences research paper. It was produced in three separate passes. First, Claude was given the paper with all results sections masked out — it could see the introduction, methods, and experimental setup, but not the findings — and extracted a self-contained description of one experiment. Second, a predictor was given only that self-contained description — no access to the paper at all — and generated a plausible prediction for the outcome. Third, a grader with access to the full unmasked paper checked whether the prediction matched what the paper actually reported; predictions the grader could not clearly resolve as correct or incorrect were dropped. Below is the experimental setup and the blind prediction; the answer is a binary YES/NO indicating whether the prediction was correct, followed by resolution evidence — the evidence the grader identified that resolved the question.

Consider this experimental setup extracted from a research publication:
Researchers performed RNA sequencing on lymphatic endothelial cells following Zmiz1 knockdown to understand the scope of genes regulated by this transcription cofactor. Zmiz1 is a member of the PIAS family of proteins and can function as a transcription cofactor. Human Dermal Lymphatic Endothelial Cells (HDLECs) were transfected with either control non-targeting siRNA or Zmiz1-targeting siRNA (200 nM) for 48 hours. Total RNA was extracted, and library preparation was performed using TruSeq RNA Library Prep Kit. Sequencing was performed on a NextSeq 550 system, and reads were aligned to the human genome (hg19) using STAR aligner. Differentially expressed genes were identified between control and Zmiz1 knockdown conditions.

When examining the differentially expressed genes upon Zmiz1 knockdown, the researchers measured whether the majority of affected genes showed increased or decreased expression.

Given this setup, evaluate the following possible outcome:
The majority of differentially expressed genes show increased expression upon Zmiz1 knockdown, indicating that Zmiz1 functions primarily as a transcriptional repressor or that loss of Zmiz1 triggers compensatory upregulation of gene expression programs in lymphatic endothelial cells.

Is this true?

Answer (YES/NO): NO